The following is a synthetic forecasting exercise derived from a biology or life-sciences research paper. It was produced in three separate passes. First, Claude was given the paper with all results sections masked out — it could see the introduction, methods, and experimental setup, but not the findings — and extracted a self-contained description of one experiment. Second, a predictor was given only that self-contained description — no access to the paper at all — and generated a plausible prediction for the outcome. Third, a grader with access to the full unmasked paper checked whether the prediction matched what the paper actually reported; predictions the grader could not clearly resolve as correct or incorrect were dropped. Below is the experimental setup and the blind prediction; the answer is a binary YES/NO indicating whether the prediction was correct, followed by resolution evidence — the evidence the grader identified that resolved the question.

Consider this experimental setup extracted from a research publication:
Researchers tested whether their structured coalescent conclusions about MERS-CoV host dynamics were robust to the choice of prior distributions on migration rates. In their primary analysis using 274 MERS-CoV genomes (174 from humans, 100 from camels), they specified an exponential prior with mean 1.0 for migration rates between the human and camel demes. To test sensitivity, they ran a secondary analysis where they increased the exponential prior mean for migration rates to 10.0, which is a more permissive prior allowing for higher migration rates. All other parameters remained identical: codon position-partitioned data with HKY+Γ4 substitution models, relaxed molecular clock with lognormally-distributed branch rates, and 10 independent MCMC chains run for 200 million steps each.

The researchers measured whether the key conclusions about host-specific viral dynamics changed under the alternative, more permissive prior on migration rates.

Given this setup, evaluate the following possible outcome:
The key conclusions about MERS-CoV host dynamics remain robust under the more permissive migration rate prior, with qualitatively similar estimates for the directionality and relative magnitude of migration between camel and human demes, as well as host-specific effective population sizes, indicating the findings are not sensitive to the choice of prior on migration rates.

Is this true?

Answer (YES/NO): YES